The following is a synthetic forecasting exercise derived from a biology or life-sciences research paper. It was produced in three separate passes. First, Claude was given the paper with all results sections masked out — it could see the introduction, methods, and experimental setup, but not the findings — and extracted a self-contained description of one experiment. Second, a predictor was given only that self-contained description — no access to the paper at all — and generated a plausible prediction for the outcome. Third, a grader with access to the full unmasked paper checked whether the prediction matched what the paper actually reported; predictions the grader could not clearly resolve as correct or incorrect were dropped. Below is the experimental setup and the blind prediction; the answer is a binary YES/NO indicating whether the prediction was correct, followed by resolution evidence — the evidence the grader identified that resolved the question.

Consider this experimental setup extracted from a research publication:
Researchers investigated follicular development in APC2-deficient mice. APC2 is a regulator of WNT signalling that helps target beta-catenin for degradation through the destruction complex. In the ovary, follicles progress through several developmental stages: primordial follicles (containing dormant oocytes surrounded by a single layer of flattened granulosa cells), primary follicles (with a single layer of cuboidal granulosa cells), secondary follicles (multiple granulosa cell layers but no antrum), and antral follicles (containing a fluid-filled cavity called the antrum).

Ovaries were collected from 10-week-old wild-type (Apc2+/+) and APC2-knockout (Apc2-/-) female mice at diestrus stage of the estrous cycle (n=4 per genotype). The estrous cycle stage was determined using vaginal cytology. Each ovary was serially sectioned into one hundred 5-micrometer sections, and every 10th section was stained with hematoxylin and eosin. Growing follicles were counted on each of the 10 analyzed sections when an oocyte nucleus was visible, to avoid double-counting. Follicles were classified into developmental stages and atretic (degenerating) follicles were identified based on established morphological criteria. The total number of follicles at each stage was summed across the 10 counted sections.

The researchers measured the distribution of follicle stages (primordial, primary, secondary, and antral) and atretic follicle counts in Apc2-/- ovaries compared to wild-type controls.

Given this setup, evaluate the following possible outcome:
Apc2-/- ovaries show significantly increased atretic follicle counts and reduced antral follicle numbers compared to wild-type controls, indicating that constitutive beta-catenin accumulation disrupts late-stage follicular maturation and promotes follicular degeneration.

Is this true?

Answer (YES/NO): NO